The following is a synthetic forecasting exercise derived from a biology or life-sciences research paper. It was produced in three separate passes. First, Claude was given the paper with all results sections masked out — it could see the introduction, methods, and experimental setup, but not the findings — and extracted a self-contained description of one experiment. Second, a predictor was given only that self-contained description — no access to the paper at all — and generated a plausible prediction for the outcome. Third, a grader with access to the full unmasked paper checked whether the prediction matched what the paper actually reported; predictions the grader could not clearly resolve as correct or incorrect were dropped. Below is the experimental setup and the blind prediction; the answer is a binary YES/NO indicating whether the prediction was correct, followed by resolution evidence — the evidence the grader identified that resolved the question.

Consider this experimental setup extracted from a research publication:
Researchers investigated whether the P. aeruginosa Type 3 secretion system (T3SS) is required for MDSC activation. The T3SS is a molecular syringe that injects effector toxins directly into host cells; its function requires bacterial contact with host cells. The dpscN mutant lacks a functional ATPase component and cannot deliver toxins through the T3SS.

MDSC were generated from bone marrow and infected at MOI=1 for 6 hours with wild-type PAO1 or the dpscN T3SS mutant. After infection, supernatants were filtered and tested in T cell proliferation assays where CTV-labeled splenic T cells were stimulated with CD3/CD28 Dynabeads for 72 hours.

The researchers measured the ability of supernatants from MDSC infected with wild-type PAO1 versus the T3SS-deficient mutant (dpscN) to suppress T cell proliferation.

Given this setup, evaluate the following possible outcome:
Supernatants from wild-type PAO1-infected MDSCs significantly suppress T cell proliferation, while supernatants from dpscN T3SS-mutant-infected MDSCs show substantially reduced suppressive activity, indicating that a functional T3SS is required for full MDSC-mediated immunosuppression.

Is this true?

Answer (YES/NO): NO